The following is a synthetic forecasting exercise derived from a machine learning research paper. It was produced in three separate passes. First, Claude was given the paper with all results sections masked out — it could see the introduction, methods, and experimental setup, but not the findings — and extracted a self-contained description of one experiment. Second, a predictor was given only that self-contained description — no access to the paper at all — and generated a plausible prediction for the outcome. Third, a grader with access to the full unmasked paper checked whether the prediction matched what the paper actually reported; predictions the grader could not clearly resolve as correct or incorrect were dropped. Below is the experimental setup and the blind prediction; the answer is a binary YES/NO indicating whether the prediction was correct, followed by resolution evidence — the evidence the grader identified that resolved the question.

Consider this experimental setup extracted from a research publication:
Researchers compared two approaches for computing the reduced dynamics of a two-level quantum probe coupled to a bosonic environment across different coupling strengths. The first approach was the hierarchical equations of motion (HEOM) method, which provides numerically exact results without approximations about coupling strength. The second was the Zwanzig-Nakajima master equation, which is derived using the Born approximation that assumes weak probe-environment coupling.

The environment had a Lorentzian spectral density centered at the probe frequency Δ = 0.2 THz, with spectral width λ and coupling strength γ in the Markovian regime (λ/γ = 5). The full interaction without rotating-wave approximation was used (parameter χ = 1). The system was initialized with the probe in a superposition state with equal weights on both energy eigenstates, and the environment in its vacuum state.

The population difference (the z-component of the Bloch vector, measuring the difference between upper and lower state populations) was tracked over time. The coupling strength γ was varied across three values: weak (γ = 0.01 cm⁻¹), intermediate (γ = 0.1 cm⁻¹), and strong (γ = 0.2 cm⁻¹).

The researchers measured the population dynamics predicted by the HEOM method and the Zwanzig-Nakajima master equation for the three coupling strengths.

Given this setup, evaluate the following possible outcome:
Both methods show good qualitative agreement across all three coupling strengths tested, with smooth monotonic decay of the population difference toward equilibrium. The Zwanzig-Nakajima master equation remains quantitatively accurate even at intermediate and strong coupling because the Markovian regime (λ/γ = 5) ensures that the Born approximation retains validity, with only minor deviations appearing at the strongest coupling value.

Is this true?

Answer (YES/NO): NO